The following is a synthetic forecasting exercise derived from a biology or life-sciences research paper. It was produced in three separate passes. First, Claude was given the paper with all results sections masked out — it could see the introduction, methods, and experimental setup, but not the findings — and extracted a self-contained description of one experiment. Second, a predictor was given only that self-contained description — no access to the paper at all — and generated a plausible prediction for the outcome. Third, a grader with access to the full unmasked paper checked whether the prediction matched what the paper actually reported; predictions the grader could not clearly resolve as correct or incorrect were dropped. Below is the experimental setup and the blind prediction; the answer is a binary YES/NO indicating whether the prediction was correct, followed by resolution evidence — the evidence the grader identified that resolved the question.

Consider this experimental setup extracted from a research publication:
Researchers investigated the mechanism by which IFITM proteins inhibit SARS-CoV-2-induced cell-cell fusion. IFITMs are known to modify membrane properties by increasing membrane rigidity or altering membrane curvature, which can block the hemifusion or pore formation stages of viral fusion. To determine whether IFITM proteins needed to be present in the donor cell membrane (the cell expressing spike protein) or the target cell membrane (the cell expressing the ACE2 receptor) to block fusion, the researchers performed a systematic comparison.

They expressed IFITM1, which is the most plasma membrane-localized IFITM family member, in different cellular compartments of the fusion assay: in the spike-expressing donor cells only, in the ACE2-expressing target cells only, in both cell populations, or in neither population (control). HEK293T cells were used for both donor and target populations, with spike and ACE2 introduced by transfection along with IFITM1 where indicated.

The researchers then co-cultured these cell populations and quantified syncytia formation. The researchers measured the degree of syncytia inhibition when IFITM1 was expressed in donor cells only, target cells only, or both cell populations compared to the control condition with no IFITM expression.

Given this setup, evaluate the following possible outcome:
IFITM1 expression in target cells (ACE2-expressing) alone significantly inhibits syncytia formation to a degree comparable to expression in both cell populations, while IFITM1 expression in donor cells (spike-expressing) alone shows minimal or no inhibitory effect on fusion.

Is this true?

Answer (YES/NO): YES